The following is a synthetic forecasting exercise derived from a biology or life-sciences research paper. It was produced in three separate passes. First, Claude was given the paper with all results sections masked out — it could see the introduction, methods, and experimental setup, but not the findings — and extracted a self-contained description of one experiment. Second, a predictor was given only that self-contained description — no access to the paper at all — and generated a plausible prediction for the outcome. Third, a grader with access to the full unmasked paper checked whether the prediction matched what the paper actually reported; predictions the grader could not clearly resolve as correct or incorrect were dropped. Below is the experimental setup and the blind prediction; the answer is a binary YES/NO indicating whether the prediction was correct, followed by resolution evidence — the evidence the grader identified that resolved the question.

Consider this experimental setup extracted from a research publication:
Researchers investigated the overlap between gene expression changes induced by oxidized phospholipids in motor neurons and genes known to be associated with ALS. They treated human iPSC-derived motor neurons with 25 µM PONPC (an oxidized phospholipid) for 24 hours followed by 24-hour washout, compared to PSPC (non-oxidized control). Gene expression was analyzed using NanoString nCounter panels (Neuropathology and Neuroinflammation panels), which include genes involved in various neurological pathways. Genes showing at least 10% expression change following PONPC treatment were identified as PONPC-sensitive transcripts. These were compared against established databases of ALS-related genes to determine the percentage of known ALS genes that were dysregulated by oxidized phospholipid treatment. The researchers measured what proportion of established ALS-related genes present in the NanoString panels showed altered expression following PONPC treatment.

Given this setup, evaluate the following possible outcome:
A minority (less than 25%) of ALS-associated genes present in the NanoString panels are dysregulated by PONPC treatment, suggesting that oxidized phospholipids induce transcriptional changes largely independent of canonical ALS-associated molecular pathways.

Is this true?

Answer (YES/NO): NO